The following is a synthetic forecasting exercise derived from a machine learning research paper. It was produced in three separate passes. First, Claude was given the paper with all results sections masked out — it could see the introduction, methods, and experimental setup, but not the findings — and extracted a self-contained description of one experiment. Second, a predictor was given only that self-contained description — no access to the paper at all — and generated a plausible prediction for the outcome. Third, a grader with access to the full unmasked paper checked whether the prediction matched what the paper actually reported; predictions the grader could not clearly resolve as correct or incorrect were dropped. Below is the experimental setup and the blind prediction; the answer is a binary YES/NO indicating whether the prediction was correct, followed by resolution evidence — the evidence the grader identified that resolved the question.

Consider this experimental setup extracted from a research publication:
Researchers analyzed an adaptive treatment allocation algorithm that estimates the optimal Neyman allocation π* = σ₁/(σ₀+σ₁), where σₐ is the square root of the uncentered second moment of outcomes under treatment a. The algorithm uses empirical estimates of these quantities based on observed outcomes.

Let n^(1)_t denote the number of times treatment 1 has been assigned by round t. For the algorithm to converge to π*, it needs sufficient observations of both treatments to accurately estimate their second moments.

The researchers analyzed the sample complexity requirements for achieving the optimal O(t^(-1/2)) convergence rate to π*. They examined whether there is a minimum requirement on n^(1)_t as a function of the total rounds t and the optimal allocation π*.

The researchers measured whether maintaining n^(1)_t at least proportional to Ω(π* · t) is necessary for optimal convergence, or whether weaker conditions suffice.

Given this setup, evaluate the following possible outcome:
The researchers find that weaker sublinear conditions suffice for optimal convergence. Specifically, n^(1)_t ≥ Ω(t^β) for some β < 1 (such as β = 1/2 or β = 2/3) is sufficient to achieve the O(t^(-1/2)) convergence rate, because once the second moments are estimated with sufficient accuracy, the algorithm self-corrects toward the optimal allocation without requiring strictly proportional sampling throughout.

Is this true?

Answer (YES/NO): NO